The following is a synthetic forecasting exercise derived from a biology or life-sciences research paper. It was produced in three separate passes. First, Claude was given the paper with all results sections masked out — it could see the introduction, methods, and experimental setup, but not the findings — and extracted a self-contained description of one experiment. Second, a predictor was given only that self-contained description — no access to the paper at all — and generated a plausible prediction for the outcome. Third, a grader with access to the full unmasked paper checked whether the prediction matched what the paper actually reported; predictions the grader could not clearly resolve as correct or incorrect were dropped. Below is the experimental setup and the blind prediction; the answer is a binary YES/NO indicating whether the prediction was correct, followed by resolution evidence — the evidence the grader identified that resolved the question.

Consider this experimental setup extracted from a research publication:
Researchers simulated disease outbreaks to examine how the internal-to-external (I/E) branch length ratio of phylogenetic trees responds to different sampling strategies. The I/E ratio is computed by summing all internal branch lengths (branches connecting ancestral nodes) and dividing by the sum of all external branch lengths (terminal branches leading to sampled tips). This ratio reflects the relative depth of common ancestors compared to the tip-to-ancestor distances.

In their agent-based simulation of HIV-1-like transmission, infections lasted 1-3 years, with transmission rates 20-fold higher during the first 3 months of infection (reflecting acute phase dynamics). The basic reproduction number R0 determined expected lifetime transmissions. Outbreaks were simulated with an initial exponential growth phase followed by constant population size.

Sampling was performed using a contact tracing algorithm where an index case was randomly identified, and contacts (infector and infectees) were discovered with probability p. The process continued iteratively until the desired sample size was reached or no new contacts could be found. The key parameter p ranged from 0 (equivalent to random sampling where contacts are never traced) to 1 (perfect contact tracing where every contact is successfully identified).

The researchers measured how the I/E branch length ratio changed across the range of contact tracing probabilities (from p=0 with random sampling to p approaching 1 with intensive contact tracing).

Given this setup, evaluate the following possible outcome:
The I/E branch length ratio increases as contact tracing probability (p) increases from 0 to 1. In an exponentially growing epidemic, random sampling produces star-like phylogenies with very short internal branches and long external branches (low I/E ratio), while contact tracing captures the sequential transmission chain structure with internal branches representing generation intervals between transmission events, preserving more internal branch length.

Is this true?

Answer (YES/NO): YES